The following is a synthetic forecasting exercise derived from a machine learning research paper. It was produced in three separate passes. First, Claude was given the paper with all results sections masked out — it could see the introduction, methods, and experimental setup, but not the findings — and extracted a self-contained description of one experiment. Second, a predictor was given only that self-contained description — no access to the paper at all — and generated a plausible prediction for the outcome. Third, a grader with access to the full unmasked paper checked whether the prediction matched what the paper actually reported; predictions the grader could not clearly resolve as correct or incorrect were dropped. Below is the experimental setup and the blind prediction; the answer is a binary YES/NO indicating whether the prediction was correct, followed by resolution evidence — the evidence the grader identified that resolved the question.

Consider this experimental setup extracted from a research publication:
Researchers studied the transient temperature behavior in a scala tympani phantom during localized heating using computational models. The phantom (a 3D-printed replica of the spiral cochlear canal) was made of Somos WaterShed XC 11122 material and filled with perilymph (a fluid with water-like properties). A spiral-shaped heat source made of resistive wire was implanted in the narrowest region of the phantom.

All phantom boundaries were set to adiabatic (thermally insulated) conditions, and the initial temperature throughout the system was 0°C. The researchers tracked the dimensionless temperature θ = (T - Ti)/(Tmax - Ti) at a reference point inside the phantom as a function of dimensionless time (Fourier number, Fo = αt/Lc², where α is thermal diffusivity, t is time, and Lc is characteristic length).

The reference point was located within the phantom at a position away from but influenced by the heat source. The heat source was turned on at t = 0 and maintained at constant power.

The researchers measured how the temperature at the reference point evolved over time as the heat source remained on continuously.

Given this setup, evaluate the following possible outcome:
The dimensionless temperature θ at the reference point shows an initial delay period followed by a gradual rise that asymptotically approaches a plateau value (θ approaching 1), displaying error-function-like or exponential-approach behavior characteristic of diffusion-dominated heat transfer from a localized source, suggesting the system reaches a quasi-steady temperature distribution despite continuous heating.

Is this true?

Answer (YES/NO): NO